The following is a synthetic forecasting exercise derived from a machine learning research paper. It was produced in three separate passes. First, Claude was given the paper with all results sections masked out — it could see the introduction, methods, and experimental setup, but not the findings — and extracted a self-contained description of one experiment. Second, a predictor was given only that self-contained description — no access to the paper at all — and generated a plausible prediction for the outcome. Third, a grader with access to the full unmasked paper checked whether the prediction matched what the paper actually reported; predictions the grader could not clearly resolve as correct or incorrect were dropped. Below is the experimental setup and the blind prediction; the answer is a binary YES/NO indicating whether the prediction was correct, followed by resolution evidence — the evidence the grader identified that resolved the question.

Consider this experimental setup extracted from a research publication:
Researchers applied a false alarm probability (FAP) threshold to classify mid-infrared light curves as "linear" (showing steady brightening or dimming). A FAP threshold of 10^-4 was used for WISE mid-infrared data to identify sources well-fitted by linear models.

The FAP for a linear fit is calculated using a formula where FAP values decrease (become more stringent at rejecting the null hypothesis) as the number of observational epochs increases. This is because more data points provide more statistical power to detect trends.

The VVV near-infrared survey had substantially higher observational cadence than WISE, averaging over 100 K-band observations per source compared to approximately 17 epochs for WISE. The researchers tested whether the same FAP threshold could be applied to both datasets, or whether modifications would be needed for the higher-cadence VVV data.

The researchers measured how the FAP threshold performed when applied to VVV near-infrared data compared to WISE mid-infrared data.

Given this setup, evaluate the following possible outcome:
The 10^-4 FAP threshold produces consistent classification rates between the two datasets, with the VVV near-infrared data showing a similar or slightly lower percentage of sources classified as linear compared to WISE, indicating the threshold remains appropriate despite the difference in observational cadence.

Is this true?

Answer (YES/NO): NO